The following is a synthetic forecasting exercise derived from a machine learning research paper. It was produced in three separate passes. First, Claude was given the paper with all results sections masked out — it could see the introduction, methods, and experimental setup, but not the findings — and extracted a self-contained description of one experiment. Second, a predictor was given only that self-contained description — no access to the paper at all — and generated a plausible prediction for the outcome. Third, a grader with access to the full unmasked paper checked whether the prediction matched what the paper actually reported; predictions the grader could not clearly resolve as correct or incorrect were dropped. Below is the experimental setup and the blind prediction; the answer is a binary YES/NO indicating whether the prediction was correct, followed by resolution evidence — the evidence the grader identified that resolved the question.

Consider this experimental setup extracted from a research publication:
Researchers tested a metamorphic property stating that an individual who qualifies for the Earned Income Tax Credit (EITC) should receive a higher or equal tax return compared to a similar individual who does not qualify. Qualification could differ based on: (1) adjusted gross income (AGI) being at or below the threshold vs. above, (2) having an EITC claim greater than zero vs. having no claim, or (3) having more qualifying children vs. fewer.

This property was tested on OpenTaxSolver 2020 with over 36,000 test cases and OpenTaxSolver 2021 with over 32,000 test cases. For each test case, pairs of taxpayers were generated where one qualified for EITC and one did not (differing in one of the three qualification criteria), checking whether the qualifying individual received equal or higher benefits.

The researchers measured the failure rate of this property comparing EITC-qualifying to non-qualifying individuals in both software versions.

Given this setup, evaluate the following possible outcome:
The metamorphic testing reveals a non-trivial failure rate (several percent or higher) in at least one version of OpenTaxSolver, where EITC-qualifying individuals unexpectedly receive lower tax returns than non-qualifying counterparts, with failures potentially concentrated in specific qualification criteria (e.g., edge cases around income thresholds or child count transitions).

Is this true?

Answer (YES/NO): NO